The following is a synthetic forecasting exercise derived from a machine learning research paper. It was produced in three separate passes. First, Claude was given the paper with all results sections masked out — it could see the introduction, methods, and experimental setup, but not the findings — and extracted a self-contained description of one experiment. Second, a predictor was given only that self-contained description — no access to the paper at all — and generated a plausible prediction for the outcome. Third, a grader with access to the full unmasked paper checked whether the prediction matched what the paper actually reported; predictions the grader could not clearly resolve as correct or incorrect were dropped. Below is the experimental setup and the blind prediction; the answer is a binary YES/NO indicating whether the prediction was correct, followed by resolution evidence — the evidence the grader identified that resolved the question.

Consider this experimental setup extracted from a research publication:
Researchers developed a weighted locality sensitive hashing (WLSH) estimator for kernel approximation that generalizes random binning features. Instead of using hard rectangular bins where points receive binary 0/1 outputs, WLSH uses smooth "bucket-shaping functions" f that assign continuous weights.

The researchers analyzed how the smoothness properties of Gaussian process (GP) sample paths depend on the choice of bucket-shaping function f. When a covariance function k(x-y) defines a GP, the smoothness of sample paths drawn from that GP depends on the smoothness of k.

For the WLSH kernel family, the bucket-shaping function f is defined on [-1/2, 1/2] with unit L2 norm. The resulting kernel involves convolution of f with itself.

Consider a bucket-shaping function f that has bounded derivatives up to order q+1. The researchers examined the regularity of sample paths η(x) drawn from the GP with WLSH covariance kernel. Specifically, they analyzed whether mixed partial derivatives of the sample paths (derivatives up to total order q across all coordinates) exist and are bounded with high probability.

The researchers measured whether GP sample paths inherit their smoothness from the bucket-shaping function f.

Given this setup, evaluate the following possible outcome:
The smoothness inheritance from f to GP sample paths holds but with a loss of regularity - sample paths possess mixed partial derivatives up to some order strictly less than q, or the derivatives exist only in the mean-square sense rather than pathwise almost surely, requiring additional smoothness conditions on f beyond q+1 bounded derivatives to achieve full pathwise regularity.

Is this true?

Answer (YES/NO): NO